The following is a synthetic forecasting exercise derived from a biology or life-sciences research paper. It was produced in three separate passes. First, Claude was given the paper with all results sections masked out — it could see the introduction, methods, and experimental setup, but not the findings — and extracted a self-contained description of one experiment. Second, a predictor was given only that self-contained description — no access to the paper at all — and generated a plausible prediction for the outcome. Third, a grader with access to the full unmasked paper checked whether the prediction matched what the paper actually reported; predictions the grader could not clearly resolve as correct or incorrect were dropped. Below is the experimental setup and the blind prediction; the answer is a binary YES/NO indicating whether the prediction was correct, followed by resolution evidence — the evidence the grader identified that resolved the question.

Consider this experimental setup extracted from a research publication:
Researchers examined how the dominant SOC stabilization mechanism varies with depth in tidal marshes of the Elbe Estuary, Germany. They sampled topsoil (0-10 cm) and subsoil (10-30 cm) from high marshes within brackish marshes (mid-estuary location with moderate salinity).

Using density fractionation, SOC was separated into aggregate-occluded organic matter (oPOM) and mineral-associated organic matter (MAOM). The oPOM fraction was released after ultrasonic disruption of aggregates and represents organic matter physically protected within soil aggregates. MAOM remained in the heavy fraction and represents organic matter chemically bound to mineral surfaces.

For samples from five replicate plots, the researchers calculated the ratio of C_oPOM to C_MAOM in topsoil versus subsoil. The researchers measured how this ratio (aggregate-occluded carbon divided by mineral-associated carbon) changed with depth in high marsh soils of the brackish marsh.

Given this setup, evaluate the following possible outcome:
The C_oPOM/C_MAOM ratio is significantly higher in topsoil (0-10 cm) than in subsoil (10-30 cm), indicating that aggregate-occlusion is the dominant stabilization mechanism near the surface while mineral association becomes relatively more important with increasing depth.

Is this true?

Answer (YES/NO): NO